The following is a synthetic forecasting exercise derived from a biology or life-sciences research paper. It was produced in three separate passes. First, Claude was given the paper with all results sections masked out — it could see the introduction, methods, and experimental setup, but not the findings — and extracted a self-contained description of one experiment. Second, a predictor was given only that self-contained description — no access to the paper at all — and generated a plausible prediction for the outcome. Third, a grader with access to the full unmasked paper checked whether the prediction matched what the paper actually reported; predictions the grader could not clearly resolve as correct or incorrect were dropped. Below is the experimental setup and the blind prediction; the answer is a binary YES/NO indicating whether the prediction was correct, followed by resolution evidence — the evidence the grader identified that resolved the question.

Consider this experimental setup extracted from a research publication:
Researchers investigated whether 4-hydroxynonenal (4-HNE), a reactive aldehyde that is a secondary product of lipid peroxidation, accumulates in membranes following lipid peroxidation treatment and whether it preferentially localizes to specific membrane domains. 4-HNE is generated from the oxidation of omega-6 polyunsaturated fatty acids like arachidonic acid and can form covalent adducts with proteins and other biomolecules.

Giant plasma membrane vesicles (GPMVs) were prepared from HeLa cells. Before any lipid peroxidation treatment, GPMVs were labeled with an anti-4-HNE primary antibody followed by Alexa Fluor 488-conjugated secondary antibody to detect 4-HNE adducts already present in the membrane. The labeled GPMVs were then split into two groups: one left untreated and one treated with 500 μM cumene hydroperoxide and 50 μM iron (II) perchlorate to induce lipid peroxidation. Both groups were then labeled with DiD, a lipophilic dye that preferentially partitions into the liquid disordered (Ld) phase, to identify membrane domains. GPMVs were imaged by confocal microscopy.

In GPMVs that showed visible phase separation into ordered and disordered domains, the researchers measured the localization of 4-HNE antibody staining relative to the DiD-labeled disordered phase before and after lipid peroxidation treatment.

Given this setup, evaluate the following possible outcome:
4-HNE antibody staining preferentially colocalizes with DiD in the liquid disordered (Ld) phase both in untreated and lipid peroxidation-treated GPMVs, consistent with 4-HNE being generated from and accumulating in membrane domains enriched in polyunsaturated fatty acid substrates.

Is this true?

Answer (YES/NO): NO